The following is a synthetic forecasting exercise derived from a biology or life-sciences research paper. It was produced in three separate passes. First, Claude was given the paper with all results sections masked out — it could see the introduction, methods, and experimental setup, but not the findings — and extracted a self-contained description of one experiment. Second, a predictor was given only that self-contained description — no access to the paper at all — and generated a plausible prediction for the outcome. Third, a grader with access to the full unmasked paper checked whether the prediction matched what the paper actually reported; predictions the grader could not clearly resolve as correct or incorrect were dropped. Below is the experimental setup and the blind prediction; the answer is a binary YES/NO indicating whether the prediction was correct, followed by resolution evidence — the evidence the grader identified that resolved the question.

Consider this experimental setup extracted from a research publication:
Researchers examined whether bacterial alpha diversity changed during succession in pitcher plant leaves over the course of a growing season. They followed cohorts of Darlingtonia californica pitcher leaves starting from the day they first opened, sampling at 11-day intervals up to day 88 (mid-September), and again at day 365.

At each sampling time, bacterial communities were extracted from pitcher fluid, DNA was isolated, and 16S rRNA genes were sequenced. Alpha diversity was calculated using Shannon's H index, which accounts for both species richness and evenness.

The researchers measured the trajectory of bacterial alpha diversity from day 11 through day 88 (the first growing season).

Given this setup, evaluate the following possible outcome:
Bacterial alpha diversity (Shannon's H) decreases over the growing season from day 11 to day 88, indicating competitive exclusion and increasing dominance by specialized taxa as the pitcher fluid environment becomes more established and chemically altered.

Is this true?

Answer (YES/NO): NO